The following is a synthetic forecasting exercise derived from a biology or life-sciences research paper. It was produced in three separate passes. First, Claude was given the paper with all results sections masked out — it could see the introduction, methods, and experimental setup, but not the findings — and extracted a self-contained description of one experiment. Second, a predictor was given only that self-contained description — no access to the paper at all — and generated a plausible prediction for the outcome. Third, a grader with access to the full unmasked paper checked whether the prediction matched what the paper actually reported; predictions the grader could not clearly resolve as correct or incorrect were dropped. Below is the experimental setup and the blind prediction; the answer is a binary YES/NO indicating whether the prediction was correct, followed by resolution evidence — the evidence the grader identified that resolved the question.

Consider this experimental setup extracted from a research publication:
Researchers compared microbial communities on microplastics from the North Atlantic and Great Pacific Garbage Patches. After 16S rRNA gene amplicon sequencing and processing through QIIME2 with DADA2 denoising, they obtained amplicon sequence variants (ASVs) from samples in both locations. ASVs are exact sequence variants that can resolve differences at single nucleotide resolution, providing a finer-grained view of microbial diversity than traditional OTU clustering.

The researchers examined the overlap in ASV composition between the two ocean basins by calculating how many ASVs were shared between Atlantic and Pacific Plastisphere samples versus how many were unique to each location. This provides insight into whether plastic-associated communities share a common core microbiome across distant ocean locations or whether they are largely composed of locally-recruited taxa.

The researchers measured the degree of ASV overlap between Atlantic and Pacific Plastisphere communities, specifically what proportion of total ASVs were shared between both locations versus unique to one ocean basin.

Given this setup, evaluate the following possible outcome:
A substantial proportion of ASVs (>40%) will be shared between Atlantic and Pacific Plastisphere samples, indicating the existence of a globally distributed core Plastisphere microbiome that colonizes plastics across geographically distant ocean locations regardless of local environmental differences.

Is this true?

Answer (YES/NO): NO